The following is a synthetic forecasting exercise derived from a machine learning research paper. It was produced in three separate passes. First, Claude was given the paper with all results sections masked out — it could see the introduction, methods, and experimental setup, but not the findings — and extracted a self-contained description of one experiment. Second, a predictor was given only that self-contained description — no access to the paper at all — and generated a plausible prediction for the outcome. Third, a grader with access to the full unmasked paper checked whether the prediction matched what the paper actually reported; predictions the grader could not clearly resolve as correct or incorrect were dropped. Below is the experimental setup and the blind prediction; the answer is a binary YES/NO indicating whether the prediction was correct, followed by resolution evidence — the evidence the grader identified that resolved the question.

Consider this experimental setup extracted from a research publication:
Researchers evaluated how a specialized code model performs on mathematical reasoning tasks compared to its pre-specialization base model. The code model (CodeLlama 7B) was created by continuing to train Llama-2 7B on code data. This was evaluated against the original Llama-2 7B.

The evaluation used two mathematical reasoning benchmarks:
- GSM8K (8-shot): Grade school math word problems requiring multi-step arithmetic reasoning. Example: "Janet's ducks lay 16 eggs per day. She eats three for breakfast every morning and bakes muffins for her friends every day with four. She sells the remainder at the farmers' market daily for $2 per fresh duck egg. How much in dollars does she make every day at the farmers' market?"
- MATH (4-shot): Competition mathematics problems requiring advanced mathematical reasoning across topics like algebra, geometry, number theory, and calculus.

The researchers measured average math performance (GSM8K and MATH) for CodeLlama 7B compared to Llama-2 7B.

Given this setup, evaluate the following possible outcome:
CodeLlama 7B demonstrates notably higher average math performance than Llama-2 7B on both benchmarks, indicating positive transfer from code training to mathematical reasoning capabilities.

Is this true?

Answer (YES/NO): NO